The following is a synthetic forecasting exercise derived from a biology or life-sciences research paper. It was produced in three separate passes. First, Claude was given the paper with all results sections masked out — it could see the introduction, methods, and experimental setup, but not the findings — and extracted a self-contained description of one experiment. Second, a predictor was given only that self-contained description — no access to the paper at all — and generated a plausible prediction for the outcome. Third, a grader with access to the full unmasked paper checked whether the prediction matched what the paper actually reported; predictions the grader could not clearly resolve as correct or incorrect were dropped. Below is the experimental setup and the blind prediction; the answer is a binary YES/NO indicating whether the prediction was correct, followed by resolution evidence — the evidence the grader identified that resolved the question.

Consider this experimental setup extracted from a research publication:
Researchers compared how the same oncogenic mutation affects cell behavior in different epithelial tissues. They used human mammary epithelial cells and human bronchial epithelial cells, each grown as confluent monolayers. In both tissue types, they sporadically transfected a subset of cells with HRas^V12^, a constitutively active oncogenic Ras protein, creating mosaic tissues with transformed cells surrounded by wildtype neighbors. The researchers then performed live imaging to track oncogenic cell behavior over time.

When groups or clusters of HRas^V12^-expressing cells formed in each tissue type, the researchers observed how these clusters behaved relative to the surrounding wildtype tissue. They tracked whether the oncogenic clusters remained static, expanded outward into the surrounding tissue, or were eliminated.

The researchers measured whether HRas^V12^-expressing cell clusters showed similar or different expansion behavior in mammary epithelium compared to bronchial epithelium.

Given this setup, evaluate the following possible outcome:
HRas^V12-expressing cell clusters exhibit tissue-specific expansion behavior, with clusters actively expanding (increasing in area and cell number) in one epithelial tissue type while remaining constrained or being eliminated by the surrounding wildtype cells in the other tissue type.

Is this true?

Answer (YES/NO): YES